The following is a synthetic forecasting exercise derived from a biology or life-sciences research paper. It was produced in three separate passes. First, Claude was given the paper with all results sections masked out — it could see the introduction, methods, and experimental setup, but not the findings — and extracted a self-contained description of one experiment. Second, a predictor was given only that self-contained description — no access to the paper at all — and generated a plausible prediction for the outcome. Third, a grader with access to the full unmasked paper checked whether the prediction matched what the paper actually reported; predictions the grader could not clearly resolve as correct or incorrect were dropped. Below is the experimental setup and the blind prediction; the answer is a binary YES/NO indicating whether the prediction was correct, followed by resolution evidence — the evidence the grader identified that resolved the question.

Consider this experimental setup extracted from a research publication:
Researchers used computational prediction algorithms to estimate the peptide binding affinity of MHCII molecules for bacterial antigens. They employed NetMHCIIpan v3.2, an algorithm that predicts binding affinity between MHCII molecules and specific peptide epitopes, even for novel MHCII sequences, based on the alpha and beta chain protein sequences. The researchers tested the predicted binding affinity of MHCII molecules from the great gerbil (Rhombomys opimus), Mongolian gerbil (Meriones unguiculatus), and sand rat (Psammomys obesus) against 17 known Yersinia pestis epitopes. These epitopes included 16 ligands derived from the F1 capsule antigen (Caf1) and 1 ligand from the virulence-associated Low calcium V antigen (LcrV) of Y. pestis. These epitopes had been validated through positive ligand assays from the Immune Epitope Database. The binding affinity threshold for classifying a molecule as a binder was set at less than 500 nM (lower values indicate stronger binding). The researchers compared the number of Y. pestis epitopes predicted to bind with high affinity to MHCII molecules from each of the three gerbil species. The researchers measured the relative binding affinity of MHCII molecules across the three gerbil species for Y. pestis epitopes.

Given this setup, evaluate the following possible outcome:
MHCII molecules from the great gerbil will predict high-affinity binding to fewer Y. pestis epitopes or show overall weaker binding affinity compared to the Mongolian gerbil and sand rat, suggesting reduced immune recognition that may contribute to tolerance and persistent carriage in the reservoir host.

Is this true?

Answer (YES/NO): NO